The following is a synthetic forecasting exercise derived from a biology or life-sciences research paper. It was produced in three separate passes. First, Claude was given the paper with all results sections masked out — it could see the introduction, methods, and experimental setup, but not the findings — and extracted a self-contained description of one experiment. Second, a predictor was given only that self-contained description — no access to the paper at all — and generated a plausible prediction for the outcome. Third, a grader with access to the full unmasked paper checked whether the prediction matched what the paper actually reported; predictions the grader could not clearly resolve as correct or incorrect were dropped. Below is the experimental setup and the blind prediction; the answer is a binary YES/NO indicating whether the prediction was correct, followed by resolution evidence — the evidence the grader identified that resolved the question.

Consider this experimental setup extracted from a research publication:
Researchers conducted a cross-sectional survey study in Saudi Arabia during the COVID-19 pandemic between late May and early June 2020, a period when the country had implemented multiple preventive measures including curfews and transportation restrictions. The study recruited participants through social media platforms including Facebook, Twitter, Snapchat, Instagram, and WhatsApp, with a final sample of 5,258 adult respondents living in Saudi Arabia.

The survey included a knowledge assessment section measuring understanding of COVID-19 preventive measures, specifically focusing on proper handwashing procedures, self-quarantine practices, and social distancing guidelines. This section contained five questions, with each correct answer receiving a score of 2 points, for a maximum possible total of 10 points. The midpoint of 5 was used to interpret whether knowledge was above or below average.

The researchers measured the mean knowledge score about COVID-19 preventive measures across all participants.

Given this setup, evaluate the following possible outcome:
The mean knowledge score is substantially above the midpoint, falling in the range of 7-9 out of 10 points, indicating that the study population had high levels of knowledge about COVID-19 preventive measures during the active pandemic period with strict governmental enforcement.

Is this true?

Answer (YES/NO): NO